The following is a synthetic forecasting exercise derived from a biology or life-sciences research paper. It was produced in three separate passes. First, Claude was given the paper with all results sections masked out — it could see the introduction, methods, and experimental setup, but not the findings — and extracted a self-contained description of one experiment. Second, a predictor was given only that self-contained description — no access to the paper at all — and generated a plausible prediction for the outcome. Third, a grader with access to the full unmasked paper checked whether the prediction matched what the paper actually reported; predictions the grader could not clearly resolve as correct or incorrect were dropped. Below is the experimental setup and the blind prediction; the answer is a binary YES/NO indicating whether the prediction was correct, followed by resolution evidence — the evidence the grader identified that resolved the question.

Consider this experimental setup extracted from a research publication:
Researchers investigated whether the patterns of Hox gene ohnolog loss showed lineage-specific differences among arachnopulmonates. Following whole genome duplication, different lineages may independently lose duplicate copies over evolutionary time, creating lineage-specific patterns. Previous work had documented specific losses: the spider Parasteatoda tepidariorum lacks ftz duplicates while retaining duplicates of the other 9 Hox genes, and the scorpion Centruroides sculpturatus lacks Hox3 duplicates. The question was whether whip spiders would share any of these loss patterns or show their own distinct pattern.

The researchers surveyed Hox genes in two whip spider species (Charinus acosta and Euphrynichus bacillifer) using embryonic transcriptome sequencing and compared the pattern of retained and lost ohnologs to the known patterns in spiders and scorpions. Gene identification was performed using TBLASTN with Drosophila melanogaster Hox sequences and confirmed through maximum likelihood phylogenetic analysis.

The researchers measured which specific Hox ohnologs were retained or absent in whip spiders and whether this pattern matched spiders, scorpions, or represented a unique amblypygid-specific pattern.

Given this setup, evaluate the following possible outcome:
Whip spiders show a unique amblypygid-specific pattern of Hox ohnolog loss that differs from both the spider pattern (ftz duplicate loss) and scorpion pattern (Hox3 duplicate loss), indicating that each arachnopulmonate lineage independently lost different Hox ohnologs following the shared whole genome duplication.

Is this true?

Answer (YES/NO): YES